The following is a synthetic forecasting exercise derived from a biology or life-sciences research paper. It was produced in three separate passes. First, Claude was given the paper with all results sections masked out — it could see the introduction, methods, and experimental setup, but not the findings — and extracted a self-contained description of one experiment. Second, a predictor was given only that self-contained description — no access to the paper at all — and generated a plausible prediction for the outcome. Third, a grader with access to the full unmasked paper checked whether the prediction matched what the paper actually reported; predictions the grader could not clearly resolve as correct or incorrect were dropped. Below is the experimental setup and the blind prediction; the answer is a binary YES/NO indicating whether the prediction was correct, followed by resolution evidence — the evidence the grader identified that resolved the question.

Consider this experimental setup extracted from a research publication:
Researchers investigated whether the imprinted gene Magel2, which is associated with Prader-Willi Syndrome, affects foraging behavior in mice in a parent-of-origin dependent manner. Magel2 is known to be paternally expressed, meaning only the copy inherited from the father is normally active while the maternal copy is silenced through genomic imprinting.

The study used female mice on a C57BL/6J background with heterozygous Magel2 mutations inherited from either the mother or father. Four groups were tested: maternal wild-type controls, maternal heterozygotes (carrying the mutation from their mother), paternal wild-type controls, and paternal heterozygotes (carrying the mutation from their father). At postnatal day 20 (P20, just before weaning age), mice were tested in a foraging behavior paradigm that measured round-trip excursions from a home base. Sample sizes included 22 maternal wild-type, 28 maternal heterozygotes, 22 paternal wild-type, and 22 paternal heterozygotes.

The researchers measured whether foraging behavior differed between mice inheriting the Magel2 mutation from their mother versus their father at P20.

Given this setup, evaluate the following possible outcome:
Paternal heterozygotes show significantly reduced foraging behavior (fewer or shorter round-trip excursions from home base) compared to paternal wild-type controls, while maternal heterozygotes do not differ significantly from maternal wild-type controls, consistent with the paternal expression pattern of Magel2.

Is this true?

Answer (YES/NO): NO